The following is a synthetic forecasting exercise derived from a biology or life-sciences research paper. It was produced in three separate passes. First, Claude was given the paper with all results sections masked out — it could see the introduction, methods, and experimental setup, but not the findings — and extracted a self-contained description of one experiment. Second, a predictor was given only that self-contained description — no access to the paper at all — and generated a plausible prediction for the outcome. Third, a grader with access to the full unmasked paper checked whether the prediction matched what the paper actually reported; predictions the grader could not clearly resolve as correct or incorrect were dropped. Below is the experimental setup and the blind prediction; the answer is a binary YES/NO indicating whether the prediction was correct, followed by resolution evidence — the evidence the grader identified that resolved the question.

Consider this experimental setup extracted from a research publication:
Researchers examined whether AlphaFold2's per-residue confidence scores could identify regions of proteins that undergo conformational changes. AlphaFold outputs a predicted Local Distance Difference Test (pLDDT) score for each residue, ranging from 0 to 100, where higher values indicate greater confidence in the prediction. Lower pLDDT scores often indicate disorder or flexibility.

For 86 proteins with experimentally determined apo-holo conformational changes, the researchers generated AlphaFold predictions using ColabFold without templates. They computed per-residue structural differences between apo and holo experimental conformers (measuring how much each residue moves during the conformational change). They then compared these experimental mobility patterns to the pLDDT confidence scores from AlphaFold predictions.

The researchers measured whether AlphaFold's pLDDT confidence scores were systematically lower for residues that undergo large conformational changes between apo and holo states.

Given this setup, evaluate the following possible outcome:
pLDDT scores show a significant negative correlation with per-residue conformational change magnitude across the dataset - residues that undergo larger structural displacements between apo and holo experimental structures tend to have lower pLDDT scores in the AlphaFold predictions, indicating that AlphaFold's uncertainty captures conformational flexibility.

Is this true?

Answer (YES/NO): YES